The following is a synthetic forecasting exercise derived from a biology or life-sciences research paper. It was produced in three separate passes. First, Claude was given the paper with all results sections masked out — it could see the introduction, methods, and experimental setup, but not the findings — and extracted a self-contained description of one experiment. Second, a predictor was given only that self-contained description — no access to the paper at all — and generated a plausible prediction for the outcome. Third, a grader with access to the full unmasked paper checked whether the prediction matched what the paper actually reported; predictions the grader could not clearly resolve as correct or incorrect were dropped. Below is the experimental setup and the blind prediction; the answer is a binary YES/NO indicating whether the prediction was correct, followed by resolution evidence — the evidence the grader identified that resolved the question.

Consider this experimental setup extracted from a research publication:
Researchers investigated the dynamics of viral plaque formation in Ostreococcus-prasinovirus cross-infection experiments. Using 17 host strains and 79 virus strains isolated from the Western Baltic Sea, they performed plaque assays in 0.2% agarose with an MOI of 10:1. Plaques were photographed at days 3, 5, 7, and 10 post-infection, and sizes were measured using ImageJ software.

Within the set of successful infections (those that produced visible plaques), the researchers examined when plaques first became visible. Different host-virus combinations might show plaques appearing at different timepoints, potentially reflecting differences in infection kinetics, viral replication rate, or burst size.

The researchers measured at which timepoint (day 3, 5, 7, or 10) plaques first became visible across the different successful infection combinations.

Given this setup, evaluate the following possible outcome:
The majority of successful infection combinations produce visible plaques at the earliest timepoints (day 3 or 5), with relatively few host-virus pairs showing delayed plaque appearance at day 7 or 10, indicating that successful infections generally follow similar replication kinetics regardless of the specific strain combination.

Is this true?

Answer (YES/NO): NO